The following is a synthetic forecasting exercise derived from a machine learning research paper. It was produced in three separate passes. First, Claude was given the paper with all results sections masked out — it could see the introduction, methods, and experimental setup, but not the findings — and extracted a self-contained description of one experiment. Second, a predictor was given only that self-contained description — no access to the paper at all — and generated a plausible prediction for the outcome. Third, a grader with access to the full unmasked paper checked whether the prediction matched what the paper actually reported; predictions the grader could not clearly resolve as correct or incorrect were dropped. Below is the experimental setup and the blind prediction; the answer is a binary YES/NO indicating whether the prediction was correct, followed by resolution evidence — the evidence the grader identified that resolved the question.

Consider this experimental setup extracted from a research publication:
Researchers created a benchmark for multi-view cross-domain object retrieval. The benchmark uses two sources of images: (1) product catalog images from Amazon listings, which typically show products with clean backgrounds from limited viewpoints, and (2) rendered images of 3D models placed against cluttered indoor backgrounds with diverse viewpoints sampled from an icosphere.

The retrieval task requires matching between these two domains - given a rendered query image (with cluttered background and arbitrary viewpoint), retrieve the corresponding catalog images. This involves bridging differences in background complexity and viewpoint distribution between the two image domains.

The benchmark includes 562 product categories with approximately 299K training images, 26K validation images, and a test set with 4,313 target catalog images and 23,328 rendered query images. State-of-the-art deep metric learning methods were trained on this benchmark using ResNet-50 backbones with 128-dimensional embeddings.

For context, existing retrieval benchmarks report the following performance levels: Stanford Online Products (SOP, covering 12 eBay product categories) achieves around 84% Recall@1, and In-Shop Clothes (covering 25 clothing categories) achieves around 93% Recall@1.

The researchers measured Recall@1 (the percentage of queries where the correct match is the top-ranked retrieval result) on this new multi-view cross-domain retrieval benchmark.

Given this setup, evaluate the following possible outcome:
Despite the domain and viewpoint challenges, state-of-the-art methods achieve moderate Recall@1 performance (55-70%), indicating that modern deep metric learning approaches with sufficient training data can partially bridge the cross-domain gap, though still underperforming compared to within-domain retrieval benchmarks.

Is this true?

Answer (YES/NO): NO